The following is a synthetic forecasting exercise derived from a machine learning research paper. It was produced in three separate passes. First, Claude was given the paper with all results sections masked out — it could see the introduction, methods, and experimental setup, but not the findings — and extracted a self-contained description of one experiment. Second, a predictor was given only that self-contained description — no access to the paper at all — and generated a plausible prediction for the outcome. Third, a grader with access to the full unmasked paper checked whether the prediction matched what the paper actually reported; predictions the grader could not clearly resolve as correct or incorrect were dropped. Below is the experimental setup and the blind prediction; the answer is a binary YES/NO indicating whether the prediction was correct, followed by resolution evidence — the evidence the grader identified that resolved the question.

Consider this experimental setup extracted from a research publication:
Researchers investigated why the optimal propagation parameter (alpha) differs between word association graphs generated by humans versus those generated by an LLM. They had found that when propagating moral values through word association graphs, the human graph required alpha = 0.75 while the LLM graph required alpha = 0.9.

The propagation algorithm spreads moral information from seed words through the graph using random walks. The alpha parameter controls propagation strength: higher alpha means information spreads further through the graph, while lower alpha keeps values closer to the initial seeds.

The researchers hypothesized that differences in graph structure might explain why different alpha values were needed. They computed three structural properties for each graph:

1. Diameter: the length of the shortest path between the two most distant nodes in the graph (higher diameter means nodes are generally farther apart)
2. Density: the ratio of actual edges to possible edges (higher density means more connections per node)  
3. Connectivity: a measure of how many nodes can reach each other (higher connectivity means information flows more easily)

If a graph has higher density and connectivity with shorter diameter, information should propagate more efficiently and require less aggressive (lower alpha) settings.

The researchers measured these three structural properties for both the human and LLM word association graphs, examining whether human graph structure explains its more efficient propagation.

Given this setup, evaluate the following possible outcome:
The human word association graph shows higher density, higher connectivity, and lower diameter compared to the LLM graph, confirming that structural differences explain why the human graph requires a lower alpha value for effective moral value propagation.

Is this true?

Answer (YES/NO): YES